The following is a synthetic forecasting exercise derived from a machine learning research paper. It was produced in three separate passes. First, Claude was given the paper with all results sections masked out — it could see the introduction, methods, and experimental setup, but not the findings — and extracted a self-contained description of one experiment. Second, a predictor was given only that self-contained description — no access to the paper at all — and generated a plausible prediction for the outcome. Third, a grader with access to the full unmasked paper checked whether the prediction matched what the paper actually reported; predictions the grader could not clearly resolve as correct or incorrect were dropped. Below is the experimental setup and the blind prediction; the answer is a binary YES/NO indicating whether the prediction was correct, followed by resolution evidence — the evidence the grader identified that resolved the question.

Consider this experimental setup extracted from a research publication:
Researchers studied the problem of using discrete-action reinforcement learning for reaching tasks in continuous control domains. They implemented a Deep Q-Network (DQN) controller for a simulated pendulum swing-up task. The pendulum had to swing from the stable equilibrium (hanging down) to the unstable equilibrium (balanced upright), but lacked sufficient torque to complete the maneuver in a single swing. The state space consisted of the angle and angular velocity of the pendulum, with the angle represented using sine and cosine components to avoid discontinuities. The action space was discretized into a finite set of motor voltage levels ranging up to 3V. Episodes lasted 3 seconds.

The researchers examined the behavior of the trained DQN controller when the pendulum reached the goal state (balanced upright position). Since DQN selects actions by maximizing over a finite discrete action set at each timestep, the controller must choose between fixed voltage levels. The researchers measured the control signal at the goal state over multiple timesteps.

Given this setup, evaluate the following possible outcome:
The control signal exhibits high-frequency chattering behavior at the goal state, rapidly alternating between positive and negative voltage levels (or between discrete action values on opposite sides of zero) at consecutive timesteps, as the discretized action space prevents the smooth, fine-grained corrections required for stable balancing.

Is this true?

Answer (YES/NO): YES